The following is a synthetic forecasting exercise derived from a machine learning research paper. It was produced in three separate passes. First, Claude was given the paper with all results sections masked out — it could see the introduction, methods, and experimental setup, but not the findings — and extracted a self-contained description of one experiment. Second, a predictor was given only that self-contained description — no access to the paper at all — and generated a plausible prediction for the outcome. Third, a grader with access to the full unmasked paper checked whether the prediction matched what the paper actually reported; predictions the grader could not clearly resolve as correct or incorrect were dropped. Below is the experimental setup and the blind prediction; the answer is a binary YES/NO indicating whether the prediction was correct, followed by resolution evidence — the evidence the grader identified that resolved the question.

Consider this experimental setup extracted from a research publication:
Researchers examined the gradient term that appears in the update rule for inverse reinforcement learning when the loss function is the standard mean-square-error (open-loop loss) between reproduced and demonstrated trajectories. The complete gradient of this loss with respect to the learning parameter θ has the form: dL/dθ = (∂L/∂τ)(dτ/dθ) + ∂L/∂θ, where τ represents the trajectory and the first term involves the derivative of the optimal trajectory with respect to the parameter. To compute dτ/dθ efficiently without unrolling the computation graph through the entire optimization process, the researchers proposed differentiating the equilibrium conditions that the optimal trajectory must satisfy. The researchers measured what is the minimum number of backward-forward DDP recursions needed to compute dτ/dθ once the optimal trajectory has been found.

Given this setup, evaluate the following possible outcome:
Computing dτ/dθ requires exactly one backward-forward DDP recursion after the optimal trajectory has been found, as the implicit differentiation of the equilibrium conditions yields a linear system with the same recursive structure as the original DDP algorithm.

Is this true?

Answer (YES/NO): YES